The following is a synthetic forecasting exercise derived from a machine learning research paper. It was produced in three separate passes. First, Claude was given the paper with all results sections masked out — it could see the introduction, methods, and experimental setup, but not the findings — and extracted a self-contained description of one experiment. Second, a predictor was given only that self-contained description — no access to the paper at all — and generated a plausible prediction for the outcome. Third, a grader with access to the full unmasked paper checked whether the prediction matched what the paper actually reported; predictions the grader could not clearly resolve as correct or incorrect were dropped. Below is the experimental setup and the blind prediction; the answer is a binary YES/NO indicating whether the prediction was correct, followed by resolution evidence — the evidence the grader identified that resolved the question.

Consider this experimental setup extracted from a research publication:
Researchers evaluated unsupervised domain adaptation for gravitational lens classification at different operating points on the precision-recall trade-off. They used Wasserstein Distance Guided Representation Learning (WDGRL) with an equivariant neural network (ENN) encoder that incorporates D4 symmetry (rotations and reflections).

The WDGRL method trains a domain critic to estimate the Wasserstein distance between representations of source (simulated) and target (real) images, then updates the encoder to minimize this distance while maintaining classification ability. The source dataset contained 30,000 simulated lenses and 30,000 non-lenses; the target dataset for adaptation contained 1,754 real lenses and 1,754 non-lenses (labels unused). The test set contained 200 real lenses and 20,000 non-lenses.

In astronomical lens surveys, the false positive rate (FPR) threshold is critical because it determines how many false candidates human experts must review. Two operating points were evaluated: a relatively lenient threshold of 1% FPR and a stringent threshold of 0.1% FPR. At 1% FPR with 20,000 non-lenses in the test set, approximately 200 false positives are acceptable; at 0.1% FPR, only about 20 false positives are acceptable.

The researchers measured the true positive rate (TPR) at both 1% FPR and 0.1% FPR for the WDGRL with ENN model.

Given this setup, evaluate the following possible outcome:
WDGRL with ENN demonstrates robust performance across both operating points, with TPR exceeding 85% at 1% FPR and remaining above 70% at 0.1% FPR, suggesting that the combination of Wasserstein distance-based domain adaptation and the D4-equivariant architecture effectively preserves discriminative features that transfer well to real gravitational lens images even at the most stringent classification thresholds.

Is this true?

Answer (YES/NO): NO